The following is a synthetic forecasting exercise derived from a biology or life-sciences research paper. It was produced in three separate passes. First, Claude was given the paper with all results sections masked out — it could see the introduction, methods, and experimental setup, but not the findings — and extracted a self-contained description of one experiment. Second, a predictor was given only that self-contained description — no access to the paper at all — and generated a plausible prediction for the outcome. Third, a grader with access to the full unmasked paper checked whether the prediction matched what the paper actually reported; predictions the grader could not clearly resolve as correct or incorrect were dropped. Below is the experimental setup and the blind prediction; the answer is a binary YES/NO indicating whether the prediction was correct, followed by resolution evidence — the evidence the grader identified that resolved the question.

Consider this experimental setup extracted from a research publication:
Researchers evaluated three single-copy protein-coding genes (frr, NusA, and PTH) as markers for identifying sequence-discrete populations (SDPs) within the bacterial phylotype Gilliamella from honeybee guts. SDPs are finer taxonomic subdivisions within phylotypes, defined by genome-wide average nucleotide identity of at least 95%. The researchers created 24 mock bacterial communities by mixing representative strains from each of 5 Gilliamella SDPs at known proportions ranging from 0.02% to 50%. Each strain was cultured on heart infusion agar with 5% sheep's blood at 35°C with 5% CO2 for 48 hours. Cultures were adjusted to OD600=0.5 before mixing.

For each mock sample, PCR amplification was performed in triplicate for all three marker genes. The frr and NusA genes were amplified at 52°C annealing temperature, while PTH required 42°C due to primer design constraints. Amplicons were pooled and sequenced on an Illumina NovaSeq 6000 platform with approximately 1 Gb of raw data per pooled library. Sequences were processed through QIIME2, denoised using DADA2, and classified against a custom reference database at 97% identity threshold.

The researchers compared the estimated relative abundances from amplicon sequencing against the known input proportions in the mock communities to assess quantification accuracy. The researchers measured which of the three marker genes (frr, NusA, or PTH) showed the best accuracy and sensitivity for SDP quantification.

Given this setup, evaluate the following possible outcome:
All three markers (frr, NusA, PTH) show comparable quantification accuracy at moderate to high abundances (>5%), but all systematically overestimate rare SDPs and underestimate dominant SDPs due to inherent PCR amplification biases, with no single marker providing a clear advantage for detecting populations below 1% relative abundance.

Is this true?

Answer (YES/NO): NO